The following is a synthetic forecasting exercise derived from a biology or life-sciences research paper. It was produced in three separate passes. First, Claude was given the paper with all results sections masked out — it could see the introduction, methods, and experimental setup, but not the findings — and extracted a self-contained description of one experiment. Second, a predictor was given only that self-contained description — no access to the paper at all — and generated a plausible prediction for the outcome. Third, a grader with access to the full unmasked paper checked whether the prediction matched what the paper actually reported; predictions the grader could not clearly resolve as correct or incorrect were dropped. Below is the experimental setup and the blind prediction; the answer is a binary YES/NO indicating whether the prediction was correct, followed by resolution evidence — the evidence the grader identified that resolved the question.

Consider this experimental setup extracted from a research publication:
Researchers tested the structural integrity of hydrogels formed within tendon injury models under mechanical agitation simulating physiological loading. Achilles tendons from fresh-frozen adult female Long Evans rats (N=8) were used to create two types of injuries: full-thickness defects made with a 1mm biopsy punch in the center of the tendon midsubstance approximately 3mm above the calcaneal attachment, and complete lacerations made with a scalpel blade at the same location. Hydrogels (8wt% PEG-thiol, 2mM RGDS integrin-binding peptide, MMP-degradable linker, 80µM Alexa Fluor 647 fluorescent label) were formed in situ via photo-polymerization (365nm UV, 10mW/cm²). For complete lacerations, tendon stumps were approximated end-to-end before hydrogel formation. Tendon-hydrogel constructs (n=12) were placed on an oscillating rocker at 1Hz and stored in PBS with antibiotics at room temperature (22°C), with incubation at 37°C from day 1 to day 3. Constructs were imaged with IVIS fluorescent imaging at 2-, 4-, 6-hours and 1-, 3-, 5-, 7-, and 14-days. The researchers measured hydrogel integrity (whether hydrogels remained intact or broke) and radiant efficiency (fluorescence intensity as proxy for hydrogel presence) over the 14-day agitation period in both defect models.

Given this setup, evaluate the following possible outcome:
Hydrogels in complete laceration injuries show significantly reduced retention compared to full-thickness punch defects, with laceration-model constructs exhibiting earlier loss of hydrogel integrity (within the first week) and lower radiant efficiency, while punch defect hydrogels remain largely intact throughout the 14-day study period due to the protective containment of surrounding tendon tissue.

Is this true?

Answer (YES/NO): NO